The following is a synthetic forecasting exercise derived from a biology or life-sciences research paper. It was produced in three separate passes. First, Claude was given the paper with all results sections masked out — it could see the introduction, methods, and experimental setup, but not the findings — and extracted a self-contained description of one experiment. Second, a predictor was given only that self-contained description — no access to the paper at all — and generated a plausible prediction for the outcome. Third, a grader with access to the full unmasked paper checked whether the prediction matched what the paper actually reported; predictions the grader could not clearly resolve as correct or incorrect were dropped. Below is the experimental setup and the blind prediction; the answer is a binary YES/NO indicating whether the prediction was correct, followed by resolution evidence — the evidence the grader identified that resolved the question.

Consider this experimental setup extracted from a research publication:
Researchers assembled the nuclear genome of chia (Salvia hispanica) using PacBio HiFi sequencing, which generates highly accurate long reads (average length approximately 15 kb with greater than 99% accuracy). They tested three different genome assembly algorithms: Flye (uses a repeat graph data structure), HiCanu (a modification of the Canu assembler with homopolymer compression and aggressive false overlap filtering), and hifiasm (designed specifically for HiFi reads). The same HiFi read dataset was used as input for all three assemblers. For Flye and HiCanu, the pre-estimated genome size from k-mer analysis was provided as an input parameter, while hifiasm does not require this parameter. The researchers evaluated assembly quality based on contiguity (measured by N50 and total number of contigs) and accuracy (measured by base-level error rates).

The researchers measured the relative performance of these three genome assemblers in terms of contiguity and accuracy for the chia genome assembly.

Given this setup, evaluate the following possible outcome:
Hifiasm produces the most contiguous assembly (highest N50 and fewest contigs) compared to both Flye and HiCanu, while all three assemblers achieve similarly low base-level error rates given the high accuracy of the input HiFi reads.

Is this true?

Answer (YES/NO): NO